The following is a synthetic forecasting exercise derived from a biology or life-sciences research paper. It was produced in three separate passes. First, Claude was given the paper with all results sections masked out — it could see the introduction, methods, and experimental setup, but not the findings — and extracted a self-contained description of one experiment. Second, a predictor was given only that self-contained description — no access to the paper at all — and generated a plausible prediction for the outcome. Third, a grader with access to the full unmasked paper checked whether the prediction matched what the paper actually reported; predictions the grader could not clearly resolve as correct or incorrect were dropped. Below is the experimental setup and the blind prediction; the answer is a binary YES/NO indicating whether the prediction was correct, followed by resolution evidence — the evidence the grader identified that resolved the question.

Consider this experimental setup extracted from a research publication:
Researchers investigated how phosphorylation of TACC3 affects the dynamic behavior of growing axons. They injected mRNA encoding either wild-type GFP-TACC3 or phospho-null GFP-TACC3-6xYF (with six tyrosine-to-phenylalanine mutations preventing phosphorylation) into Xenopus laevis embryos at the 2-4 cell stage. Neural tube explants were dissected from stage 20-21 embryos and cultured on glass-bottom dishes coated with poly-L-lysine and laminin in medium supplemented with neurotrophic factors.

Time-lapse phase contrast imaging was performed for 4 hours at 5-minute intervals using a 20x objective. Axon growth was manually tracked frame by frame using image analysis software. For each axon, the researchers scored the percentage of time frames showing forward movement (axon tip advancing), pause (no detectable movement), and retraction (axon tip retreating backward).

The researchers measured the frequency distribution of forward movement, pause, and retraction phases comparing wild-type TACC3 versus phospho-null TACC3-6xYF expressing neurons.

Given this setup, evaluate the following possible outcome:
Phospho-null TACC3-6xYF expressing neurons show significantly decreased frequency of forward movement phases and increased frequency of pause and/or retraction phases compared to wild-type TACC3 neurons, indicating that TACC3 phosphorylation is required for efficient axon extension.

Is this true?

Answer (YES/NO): YES